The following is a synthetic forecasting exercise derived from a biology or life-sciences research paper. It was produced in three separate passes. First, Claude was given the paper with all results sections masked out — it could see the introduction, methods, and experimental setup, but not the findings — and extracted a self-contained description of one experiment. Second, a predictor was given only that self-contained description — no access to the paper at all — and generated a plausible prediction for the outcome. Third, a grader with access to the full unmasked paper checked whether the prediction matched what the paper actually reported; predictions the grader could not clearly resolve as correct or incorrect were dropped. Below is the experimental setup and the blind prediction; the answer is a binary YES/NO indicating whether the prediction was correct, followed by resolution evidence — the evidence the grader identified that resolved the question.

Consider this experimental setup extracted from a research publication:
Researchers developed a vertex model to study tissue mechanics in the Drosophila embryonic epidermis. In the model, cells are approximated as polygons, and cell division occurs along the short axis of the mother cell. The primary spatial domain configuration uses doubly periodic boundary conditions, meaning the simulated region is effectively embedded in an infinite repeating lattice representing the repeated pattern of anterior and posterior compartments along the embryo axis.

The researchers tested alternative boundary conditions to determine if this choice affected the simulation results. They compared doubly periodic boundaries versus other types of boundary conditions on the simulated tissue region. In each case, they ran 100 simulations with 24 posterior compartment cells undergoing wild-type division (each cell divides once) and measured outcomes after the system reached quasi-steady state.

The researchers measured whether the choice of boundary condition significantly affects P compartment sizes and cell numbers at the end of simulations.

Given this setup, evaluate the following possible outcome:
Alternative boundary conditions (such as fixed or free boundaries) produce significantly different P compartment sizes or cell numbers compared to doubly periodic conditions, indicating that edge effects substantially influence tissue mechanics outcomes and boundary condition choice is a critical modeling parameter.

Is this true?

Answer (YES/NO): NO